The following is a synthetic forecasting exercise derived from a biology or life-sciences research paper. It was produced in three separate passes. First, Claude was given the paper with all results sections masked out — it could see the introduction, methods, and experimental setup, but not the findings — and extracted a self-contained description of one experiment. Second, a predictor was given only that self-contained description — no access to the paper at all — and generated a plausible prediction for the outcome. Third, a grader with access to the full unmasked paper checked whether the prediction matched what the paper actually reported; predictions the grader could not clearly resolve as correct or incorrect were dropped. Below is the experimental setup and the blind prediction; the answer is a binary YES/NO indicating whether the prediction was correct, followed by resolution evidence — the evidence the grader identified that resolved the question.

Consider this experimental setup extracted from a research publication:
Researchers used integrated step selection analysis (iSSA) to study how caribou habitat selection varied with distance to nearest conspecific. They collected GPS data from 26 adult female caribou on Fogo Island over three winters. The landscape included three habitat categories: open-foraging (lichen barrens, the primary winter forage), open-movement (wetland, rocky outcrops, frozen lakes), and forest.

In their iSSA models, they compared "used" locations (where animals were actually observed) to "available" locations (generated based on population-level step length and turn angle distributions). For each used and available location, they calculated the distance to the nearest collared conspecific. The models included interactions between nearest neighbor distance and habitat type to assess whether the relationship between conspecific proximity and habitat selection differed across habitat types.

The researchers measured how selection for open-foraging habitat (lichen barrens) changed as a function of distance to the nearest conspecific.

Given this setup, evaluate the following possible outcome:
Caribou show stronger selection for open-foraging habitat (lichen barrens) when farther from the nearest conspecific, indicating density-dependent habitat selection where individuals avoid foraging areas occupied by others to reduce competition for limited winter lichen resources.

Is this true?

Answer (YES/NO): YES